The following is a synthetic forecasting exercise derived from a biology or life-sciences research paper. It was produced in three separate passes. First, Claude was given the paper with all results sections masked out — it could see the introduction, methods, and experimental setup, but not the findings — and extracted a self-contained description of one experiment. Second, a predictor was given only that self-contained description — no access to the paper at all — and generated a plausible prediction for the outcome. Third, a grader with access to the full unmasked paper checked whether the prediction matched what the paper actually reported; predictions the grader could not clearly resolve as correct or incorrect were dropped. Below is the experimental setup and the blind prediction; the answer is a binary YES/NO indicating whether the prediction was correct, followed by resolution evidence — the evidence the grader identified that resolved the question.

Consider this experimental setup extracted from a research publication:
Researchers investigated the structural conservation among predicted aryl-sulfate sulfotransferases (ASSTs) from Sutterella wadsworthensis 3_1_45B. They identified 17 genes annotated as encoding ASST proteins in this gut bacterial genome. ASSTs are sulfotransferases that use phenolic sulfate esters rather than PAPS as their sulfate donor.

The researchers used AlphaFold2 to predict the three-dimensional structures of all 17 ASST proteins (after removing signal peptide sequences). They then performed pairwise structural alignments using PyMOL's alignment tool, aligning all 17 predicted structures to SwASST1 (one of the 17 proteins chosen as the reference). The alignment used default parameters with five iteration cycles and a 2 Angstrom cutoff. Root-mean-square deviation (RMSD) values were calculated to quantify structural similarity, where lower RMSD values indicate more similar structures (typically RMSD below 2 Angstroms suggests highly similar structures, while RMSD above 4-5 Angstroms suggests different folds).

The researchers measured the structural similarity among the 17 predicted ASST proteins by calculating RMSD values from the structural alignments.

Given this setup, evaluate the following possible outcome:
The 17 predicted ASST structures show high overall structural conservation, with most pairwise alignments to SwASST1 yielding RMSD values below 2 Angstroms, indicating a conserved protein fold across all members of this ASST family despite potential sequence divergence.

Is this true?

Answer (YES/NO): YES